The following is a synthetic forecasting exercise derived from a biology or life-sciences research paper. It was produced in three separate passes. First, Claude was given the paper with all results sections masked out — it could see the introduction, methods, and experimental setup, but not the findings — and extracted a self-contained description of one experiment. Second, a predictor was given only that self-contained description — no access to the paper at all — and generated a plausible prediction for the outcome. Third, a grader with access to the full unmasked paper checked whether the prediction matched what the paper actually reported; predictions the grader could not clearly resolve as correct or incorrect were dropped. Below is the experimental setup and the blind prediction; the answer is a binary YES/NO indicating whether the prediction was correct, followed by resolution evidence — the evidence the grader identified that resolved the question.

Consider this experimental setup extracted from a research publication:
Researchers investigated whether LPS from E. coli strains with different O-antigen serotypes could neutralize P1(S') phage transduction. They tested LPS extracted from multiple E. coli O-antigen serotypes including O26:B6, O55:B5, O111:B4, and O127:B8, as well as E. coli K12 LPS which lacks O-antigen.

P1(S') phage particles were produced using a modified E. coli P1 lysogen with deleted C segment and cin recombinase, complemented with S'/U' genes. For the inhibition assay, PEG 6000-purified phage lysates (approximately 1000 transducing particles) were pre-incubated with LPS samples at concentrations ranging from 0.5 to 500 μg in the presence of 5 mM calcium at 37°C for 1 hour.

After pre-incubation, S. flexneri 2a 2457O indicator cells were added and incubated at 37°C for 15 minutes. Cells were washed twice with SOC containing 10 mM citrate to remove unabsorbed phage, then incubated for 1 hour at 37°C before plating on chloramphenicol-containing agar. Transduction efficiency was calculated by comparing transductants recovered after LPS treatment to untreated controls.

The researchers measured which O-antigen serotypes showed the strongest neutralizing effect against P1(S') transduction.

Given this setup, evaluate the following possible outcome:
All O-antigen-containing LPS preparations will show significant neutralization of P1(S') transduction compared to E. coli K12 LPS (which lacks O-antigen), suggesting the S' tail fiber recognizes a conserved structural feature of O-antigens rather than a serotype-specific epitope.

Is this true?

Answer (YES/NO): NO